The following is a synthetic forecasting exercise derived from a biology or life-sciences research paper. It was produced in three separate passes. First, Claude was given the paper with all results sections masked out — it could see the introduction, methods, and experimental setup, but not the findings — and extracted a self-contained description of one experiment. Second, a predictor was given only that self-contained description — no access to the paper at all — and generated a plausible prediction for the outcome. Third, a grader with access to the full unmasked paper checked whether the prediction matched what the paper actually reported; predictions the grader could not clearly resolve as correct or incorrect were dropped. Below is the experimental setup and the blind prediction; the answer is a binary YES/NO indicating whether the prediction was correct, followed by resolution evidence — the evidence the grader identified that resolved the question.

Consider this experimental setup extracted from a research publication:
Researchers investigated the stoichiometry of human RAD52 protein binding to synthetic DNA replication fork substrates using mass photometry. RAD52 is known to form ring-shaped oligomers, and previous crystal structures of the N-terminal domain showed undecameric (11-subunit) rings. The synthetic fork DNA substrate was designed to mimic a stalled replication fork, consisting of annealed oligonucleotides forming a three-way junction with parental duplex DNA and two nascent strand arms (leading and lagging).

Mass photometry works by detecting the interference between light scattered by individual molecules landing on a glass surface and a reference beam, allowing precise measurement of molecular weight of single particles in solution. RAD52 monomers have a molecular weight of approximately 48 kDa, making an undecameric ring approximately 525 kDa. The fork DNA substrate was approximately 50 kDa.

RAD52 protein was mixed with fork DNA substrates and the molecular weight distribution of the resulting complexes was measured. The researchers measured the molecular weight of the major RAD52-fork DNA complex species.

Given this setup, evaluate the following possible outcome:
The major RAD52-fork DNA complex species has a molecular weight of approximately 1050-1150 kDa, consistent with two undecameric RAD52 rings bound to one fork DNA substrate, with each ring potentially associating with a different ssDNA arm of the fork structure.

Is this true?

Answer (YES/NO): YES